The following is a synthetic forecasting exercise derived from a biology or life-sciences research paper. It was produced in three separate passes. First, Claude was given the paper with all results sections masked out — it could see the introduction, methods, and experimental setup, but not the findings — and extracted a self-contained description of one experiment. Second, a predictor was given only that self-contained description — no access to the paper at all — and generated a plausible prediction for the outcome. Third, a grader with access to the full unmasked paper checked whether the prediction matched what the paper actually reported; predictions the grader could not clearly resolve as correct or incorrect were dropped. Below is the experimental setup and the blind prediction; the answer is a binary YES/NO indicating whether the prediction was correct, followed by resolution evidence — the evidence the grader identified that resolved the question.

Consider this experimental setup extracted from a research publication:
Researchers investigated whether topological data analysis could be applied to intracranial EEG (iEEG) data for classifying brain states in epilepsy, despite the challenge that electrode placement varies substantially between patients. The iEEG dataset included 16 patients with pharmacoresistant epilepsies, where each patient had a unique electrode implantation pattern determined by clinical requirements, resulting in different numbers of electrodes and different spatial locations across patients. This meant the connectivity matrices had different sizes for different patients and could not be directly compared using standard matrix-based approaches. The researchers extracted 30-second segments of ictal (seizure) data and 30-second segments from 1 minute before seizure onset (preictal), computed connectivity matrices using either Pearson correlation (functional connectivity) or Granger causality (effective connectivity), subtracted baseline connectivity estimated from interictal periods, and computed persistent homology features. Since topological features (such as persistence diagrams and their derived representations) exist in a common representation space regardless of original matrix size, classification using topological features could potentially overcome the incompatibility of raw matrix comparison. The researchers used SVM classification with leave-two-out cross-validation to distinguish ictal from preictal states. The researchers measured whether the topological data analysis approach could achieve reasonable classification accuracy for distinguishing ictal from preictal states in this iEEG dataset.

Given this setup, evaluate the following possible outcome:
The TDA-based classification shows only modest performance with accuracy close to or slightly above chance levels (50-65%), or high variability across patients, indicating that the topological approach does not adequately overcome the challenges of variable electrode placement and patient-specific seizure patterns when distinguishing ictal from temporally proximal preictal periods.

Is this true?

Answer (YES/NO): NO